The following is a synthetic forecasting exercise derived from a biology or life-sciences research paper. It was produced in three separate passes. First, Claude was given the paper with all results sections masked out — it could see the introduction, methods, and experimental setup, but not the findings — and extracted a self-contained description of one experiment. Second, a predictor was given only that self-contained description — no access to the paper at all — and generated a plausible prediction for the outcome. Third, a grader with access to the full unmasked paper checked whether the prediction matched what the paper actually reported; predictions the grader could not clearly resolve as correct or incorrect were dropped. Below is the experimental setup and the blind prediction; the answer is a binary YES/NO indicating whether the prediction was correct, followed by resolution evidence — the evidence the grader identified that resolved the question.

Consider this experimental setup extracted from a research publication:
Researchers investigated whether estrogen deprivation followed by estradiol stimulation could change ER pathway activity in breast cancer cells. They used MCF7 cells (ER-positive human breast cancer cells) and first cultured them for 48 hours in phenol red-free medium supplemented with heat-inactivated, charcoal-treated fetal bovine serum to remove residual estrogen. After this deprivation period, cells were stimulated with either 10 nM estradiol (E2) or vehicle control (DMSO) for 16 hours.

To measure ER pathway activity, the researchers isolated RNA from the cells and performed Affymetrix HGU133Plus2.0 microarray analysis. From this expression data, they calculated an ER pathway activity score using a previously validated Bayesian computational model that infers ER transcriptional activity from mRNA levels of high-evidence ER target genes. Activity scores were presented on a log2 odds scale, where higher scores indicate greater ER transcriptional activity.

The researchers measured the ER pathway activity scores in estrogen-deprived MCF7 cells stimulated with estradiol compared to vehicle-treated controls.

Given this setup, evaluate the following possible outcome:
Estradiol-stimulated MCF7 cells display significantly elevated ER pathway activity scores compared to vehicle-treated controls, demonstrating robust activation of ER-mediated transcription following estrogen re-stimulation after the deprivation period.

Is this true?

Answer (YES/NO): YES